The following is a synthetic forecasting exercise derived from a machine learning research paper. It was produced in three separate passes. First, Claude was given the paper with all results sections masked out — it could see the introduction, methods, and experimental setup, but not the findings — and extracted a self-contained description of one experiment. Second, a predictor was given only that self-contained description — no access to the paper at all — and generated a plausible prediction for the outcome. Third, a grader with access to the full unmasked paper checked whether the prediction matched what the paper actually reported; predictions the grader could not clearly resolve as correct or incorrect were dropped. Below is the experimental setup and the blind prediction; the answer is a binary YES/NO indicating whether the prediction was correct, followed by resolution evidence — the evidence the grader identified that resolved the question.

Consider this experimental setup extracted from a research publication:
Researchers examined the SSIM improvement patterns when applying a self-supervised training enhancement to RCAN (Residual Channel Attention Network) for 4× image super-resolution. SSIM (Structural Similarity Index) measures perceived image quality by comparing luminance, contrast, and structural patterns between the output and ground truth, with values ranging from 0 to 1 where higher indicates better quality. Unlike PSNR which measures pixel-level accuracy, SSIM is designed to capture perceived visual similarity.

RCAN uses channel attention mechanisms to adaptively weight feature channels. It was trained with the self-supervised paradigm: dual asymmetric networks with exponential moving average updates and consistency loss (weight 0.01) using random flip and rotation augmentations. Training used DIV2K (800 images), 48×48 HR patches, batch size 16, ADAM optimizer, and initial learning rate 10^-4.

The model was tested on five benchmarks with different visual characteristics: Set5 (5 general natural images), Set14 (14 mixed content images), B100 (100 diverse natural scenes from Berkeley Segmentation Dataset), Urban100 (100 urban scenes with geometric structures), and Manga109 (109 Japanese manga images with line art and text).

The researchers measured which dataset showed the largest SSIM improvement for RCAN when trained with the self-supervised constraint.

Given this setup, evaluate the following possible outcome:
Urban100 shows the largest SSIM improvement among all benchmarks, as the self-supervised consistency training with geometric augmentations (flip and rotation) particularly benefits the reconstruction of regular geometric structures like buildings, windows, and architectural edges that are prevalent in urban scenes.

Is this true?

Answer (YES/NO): NO